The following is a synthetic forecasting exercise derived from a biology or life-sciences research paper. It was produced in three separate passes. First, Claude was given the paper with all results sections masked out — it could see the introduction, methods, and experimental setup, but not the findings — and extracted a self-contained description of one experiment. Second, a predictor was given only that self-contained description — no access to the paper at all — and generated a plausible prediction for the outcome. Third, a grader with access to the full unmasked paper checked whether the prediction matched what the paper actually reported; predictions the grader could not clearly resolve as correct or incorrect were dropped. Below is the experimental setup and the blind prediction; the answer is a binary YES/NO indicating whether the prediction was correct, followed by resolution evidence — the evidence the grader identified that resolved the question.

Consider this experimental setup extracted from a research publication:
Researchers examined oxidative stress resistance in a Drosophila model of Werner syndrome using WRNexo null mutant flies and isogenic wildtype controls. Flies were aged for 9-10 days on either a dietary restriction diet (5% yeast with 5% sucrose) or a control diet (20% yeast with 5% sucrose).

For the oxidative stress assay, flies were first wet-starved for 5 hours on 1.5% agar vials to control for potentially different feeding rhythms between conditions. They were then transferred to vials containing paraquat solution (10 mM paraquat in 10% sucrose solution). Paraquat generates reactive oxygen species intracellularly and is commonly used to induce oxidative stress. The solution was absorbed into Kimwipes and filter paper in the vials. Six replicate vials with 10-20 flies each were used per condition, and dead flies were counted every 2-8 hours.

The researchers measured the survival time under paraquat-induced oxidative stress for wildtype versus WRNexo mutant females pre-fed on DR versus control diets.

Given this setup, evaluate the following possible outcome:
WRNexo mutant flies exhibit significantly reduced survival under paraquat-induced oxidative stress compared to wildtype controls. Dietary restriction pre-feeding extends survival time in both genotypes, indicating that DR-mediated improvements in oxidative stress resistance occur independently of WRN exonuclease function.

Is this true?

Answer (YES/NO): NO